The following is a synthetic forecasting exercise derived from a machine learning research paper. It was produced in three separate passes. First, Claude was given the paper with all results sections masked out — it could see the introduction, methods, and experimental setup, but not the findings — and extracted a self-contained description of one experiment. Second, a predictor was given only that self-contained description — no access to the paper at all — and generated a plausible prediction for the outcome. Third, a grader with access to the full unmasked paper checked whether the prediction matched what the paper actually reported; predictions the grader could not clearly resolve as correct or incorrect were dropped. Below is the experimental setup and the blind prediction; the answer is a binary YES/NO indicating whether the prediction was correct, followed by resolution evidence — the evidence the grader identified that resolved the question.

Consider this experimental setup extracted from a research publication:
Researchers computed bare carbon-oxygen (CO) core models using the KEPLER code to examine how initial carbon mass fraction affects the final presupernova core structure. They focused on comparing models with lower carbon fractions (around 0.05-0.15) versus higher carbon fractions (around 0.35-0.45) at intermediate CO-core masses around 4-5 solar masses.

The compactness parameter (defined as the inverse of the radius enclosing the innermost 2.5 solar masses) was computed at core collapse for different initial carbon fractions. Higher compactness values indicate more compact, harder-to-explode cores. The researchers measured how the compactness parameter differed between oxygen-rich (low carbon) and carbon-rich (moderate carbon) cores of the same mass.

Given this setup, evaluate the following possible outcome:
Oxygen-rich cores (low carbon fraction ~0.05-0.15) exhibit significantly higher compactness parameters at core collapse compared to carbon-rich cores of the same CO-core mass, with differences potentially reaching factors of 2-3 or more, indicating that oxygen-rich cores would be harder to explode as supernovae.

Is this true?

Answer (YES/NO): YES